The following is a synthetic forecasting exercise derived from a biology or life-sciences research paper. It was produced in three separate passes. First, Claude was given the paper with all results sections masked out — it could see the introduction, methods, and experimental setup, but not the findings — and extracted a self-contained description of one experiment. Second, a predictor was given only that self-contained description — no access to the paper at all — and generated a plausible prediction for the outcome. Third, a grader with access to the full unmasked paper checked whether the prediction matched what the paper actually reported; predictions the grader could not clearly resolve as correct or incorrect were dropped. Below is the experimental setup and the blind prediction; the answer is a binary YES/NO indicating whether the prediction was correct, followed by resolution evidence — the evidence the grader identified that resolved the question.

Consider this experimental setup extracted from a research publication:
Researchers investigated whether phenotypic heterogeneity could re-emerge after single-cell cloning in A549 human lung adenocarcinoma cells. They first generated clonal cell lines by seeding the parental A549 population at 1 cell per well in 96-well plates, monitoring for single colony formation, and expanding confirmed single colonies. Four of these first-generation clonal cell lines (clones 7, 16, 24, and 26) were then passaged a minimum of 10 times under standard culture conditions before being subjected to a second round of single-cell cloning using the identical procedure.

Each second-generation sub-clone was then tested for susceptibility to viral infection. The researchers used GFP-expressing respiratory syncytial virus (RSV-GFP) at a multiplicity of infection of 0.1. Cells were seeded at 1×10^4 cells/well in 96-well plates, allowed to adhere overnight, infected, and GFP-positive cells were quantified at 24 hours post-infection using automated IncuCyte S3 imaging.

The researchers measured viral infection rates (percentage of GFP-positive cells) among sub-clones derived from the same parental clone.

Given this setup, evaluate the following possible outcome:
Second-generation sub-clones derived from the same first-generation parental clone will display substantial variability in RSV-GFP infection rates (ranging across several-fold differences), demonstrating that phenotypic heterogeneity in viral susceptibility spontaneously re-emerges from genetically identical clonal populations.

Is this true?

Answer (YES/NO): YES